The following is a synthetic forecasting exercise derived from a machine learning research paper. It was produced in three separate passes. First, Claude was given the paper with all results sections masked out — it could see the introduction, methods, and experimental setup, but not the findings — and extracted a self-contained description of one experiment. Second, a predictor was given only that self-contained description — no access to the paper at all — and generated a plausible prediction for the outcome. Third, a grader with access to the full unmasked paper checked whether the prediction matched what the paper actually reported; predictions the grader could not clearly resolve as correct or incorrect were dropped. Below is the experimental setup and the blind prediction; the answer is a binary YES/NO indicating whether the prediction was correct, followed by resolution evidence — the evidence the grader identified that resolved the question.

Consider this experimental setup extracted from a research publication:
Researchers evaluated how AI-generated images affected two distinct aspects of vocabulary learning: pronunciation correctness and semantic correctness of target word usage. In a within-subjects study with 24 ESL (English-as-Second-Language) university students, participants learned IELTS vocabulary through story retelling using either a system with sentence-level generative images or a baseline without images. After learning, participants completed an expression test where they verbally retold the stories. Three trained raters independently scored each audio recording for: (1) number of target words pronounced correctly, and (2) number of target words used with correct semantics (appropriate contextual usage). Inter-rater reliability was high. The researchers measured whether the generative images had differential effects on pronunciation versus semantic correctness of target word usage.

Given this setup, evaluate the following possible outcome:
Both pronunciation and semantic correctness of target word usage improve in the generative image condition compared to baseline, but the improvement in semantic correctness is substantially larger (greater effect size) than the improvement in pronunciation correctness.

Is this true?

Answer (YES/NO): NO